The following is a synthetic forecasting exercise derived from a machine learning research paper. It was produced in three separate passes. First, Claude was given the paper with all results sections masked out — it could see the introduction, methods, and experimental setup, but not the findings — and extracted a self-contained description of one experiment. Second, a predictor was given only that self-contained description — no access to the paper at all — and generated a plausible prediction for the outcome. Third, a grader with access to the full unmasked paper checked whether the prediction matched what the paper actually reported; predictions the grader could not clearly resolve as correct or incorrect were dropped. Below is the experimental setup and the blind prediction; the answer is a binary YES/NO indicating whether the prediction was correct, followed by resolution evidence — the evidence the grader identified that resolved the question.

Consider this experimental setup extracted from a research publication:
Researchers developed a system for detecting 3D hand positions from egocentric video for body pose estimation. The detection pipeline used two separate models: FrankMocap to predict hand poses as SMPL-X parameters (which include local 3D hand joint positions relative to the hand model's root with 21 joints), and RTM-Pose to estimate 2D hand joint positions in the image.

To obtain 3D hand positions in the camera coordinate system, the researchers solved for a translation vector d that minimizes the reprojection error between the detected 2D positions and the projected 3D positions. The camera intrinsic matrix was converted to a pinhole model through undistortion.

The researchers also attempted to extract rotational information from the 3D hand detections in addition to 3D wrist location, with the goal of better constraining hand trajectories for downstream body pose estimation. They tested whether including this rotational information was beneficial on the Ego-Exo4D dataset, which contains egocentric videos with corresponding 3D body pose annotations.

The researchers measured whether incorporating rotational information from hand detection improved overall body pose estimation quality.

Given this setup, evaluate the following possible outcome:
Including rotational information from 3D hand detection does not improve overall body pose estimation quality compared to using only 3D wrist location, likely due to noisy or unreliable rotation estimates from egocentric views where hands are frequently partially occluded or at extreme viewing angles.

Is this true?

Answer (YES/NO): YES